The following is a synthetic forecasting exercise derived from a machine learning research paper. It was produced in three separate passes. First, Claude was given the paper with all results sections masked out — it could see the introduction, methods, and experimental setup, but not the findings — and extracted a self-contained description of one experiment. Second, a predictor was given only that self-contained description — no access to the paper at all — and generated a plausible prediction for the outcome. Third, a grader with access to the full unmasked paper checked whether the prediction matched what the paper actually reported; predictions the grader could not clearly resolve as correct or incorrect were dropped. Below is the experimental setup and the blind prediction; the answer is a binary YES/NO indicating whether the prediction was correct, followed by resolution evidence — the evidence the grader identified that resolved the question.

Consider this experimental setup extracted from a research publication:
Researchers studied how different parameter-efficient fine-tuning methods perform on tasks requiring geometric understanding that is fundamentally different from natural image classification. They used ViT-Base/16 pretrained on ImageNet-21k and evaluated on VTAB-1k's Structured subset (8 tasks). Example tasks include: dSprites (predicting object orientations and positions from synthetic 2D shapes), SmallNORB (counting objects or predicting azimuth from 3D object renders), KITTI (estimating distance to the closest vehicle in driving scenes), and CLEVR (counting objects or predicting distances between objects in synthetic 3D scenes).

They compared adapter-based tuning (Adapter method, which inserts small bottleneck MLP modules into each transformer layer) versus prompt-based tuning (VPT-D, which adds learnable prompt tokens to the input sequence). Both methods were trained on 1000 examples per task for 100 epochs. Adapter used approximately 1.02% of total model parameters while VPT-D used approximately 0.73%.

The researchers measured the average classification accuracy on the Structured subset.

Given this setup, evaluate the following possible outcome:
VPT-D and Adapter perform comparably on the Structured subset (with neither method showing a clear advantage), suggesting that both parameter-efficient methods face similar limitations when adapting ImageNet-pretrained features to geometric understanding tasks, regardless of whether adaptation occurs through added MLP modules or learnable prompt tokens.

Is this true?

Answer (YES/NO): NO